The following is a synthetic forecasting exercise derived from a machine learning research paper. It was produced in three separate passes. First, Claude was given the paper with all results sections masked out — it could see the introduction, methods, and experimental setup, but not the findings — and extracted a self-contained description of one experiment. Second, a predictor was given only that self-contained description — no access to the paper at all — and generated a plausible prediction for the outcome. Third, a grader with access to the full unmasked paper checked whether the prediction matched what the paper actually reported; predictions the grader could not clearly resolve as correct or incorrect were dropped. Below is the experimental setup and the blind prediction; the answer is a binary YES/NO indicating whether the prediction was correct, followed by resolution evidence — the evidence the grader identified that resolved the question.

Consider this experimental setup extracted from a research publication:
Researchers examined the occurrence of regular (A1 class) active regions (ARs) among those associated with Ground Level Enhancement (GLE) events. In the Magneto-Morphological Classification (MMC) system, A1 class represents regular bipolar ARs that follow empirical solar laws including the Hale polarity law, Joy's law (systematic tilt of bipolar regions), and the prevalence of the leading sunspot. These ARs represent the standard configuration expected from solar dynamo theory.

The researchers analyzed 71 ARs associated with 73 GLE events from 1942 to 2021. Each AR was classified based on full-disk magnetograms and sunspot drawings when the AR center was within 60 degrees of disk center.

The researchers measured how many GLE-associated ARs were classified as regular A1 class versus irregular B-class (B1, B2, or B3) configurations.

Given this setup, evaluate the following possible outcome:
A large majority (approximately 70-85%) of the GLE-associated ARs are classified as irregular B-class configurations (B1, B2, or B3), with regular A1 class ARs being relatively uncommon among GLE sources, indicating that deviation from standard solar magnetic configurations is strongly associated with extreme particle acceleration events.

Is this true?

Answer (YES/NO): NO